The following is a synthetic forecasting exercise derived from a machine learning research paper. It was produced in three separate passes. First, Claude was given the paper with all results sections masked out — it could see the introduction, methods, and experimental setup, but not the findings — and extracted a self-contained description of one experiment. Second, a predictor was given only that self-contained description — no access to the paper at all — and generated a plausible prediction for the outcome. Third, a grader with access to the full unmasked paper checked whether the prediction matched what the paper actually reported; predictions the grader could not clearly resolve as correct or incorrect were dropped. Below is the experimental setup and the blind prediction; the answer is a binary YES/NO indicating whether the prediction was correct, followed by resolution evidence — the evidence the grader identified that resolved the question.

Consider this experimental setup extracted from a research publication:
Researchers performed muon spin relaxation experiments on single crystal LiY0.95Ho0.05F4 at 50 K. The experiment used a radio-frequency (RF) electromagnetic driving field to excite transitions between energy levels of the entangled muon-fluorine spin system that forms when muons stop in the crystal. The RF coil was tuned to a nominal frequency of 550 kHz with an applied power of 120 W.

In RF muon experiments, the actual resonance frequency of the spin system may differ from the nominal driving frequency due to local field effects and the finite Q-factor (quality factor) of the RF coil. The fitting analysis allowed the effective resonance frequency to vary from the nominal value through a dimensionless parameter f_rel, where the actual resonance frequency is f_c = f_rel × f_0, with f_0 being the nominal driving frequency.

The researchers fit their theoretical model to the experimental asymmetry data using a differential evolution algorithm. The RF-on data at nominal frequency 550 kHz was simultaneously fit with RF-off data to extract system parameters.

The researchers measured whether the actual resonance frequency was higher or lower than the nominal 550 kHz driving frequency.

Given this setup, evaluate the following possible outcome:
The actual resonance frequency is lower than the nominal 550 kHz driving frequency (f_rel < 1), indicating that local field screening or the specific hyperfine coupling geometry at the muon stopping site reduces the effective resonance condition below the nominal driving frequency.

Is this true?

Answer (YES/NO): YES